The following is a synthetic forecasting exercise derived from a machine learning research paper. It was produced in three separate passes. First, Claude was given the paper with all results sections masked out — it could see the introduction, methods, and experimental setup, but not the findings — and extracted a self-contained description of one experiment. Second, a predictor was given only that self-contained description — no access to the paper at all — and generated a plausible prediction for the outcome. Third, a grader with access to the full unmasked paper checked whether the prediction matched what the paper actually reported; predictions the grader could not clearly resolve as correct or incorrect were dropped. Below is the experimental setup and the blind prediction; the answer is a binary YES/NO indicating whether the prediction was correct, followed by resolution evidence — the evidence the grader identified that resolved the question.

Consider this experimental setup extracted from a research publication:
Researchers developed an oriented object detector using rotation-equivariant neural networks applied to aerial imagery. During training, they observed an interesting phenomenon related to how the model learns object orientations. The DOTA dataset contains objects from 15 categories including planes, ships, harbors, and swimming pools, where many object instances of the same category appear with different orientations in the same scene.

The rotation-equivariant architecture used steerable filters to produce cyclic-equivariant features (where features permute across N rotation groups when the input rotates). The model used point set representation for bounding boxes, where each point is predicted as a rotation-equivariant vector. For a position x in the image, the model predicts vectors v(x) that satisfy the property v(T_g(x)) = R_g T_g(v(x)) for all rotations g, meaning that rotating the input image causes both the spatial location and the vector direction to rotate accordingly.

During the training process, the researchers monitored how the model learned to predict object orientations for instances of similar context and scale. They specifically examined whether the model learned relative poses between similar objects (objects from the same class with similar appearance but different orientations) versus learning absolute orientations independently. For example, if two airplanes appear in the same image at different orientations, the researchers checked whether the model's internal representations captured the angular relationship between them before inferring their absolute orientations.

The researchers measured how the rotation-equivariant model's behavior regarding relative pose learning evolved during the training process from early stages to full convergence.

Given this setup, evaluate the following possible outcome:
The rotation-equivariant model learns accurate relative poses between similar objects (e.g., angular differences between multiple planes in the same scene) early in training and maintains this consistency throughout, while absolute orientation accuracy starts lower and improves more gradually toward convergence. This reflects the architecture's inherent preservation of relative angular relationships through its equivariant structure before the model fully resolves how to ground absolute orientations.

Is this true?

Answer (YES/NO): NO